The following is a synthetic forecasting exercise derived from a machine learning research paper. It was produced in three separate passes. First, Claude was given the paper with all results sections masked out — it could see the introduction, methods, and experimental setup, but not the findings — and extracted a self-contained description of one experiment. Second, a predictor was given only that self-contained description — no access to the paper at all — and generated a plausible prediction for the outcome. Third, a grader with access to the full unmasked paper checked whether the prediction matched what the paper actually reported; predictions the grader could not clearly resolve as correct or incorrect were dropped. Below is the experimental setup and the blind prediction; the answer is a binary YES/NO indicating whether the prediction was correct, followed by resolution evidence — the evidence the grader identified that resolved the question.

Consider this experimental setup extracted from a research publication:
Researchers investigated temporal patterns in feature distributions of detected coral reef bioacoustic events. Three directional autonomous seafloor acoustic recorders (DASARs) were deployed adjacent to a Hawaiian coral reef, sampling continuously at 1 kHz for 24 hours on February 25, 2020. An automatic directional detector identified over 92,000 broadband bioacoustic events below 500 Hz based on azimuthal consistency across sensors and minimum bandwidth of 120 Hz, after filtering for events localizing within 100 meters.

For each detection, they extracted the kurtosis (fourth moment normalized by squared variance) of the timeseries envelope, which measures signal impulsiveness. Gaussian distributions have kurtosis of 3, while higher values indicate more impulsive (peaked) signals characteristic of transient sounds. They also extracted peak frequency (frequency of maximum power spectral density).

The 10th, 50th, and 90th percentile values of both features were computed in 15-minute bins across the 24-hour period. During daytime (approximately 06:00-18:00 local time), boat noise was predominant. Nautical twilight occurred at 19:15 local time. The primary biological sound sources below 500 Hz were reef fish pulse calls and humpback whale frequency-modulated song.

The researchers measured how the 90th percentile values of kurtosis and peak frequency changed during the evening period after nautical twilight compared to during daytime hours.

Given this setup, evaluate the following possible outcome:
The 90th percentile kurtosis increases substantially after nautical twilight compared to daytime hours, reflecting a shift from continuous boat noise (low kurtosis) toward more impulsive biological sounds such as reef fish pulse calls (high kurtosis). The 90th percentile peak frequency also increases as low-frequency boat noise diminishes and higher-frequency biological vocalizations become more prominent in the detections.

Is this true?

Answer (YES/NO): NO